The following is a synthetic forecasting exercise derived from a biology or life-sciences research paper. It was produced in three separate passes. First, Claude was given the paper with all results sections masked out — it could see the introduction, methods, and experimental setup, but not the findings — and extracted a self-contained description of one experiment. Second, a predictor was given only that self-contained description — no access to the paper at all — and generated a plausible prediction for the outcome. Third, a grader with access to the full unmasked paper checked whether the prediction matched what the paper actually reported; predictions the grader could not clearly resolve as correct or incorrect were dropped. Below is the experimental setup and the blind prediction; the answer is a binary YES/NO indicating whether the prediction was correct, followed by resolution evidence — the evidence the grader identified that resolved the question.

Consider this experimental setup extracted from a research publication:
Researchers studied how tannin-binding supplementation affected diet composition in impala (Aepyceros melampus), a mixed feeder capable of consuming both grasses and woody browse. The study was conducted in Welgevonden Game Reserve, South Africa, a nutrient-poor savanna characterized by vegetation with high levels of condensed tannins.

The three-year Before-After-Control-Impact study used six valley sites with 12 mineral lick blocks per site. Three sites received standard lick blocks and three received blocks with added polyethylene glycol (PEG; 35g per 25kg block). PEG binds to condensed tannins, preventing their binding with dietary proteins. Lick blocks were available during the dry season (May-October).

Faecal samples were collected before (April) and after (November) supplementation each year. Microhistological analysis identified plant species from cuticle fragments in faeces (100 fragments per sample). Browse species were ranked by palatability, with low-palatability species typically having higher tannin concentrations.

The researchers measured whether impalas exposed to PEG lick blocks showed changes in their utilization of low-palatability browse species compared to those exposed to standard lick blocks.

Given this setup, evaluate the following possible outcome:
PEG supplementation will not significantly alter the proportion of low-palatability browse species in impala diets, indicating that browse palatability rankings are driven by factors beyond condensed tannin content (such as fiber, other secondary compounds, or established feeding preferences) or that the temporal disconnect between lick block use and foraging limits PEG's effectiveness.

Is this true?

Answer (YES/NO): NO